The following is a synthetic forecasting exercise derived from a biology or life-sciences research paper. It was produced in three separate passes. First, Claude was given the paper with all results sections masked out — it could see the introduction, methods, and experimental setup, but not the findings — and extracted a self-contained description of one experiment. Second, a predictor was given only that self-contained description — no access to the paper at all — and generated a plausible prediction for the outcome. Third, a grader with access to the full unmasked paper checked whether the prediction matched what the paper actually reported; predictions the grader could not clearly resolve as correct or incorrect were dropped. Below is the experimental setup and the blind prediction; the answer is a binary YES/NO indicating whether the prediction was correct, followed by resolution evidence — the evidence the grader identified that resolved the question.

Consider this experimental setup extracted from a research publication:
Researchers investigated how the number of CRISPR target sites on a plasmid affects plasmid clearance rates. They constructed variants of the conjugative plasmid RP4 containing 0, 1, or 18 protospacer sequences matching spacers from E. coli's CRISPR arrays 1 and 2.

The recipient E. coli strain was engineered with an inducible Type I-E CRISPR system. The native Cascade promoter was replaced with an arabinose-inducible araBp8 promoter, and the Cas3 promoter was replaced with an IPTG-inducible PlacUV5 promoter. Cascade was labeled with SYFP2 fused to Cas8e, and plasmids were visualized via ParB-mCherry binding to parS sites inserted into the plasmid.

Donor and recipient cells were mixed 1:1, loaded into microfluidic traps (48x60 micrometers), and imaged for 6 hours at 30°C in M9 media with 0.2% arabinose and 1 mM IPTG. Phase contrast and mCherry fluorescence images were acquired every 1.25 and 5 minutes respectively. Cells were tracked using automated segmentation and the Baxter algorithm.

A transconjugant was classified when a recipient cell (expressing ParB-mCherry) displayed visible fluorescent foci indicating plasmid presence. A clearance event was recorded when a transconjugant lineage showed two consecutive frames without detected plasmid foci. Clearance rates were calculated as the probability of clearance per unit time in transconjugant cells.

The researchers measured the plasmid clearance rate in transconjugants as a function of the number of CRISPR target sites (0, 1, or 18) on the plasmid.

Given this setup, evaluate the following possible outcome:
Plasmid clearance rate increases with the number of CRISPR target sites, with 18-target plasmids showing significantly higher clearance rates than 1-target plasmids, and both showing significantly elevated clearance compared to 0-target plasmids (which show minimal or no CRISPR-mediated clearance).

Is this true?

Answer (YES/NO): NO